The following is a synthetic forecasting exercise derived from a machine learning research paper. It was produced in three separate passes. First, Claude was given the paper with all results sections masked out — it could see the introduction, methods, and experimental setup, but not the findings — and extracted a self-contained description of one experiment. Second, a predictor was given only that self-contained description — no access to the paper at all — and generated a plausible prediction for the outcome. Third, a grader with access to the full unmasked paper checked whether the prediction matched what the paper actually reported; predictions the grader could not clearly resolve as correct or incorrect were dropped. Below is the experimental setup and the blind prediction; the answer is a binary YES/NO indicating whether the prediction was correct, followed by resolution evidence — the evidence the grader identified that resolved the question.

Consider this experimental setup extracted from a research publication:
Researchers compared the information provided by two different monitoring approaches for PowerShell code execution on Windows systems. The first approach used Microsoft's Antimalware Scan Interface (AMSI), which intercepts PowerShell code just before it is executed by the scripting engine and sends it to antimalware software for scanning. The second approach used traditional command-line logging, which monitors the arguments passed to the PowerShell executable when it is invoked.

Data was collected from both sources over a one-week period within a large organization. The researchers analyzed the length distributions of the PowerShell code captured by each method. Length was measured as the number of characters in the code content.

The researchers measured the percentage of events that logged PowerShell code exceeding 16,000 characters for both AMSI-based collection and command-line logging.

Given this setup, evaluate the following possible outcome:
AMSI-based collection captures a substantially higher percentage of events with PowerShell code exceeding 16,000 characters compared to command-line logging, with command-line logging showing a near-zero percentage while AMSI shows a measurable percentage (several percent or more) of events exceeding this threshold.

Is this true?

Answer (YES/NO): YES